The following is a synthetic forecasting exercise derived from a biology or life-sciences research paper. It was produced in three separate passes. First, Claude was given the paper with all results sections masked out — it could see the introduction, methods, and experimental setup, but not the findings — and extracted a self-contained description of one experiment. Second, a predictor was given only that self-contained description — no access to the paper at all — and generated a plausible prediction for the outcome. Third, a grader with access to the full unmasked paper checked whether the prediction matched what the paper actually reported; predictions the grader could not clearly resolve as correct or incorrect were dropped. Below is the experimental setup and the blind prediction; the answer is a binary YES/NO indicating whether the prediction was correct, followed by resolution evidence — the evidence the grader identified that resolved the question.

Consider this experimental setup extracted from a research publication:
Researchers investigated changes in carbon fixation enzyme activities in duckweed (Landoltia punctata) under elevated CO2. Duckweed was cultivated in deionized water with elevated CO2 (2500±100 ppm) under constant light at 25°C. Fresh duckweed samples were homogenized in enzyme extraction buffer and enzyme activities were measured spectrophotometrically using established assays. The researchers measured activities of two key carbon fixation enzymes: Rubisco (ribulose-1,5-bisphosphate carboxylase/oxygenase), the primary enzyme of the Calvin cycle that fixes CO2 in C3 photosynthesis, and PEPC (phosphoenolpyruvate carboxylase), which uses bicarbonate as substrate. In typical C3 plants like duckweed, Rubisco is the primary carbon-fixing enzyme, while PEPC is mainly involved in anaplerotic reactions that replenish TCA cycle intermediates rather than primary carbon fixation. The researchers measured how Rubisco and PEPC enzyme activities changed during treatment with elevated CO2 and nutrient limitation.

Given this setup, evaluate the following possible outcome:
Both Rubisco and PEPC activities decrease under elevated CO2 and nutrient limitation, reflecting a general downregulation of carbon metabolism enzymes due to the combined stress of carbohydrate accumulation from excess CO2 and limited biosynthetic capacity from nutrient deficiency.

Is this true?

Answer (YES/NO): NO